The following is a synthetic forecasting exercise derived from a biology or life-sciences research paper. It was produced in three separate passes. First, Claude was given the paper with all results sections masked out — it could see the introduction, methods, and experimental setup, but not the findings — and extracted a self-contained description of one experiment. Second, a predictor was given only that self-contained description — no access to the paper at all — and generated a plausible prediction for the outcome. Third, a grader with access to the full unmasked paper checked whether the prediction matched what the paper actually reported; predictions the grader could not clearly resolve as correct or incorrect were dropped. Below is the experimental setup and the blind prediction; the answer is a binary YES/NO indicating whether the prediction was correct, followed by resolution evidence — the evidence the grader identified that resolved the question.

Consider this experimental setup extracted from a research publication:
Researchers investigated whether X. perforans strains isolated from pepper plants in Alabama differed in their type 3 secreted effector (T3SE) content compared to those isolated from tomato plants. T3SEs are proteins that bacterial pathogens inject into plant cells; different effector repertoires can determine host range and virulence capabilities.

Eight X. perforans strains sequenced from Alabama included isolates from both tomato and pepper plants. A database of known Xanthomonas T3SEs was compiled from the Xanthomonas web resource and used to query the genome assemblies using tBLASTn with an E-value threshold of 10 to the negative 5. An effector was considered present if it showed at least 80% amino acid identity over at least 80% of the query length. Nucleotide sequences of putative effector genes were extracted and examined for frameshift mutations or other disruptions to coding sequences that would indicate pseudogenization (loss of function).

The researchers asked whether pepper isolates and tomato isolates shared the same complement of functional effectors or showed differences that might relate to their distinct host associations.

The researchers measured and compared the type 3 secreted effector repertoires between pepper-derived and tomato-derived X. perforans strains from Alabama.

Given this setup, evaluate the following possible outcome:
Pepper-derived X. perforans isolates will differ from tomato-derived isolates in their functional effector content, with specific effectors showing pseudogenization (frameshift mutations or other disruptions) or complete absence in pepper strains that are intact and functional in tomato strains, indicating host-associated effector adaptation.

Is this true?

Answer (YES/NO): NO